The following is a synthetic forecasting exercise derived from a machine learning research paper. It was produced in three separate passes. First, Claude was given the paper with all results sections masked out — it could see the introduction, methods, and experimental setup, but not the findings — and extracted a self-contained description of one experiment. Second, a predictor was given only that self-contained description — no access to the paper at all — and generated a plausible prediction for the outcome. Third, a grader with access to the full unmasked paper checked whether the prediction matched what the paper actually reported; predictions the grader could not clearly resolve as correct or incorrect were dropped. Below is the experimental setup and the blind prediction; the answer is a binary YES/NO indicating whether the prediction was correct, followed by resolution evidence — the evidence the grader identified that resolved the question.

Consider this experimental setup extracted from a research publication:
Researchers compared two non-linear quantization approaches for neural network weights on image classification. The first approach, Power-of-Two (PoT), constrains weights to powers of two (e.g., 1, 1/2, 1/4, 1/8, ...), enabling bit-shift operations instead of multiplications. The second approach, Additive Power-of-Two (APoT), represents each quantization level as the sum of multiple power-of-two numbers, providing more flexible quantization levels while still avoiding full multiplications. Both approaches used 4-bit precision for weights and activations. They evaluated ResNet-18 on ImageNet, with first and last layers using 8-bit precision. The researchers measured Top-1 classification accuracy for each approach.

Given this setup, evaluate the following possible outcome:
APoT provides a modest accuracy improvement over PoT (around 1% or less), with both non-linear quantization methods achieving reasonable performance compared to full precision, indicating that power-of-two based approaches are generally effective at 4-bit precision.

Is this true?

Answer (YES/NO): NO